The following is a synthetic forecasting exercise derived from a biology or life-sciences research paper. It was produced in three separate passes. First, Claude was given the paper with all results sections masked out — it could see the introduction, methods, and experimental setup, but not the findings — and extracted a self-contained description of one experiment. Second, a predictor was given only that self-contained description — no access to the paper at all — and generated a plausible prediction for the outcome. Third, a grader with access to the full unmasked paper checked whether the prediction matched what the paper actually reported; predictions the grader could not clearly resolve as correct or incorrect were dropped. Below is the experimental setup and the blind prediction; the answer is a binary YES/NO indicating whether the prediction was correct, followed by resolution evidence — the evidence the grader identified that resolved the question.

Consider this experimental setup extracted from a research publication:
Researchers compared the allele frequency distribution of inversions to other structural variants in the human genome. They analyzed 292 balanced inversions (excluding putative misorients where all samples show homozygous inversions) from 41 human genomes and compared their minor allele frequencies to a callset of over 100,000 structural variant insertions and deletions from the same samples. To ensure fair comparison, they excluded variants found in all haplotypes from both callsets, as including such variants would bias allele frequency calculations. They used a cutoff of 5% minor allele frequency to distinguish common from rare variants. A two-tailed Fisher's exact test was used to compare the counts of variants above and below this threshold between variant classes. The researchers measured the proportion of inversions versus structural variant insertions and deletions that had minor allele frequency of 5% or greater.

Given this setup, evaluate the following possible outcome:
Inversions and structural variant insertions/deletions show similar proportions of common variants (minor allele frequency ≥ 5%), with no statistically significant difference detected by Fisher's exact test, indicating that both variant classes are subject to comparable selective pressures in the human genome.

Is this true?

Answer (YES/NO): NO